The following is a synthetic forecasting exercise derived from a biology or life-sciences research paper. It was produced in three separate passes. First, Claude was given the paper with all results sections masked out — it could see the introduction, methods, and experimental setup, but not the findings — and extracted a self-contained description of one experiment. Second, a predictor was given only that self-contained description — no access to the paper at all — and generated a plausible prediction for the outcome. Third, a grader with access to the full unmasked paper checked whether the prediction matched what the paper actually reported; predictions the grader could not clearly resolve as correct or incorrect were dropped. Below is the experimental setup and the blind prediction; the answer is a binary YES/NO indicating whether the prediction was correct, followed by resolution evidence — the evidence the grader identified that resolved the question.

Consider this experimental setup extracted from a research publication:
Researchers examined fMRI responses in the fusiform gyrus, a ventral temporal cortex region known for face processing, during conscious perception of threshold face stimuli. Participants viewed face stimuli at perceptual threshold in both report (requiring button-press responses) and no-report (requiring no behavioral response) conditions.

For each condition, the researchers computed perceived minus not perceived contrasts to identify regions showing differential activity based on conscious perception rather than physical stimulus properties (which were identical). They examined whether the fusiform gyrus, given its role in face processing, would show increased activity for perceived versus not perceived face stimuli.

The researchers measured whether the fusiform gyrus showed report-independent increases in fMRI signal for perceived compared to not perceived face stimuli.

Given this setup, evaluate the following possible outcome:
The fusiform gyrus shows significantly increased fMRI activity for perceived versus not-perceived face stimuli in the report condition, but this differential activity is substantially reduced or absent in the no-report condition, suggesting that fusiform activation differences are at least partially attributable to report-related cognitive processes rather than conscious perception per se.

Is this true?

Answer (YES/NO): NO